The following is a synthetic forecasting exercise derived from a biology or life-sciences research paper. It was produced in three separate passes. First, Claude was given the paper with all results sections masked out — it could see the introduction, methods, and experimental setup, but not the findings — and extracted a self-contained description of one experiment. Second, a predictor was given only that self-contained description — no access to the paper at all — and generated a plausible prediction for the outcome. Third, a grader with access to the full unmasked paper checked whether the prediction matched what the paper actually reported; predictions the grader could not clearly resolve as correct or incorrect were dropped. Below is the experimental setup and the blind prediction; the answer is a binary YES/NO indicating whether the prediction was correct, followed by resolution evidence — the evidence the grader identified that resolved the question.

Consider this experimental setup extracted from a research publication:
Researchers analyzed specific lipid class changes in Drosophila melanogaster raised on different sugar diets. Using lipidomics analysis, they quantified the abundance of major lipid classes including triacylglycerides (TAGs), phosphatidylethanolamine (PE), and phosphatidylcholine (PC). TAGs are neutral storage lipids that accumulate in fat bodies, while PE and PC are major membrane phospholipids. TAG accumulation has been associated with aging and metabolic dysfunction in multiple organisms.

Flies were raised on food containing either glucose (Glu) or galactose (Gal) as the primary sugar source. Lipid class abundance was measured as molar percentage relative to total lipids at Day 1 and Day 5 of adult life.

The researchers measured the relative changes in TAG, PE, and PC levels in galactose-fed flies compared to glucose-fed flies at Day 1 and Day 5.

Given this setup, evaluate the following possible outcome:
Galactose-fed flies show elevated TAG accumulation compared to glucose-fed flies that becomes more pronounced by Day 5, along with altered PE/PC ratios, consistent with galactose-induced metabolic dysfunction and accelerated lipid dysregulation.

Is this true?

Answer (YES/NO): NO